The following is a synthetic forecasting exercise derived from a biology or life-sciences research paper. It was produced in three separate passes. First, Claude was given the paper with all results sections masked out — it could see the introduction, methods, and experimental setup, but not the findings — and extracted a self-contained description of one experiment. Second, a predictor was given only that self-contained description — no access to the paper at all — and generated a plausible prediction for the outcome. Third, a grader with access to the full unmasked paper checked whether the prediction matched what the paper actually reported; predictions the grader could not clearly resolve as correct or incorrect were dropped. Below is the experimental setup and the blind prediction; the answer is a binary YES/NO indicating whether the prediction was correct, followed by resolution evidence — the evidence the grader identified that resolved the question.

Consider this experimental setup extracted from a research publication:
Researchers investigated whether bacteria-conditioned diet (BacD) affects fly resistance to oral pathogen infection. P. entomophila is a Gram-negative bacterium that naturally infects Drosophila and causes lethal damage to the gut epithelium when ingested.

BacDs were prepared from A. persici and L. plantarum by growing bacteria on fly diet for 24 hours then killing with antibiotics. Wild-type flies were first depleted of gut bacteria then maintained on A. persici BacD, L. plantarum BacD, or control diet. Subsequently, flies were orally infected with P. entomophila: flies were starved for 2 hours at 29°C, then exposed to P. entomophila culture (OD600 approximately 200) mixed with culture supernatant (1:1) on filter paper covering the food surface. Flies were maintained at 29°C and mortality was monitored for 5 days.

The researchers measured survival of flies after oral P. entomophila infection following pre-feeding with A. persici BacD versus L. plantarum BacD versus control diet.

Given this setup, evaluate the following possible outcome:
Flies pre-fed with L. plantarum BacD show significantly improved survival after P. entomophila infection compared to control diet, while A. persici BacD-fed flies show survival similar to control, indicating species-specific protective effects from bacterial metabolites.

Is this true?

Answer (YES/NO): NO